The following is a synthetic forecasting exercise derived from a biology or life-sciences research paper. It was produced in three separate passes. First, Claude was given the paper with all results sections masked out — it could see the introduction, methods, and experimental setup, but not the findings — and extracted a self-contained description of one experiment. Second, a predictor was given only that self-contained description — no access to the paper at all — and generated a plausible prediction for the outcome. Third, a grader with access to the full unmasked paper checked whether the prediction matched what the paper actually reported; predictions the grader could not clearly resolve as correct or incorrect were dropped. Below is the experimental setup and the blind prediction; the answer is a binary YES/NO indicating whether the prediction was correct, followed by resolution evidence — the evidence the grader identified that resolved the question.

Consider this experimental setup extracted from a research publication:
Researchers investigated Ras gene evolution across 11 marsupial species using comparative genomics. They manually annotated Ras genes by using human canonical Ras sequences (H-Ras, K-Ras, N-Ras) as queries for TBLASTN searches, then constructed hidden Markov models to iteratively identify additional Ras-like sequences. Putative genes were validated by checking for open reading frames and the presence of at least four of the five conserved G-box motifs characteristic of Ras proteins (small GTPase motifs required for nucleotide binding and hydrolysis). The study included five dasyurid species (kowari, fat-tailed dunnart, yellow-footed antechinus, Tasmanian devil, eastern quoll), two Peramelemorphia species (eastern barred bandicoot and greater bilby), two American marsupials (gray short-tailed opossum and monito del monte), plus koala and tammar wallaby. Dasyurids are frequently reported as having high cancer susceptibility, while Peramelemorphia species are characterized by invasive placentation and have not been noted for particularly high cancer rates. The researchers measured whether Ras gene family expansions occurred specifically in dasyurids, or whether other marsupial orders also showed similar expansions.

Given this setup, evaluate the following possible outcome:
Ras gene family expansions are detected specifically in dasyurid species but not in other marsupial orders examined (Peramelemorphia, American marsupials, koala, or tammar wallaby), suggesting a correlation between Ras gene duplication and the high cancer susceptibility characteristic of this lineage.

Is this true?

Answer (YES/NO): NO